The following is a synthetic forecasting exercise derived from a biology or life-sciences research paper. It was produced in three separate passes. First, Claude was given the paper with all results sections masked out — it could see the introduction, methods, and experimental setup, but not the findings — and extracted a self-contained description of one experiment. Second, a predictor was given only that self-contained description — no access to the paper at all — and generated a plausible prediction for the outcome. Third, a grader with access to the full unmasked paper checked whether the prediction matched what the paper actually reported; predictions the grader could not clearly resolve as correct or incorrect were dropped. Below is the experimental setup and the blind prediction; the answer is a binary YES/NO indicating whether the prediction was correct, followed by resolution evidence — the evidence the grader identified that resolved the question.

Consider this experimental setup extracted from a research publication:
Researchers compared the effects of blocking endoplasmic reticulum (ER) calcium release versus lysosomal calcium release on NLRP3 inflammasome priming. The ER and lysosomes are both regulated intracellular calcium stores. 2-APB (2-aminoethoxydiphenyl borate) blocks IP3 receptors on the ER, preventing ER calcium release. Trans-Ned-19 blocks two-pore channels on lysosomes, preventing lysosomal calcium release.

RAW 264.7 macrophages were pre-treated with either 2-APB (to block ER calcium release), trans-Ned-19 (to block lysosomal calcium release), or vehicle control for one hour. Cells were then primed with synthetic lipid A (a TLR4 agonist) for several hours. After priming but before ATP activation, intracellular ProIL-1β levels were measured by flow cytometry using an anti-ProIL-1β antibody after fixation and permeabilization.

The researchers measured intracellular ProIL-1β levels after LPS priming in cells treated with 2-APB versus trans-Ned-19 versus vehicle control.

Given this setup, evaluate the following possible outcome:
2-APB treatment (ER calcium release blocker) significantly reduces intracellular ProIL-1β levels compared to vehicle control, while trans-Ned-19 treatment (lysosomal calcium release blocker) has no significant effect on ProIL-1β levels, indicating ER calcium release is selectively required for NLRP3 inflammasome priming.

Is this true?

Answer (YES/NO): NO